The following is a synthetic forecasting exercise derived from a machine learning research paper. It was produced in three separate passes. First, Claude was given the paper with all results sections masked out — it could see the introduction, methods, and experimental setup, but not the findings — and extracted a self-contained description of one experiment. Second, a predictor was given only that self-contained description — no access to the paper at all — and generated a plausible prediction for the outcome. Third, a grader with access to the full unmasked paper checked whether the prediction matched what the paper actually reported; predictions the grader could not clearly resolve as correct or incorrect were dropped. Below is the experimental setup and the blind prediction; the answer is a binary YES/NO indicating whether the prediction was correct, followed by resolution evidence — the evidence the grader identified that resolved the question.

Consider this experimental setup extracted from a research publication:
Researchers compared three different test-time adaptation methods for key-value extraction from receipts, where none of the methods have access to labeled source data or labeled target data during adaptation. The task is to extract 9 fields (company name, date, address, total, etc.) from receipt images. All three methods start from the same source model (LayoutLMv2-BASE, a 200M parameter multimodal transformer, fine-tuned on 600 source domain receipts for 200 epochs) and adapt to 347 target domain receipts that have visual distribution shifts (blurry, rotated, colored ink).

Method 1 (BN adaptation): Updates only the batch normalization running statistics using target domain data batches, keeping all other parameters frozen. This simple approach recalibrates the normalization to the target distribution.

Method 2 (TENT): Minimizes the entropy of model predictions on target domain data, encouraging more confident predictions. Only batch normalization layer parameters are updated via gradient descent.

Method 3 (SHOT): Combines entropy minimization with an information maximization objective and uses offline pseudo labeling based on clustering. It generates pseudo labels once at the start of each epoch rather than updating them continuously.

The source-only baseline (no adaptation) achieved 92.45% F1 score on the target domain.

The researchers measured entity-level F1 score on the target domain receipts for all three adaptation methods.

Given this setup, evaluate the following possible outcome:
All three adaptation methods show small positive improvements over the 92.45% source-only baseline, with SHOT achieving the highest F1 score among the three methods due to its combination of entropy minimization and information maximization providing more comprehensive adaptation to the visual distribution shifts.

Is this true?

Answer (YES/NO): NO